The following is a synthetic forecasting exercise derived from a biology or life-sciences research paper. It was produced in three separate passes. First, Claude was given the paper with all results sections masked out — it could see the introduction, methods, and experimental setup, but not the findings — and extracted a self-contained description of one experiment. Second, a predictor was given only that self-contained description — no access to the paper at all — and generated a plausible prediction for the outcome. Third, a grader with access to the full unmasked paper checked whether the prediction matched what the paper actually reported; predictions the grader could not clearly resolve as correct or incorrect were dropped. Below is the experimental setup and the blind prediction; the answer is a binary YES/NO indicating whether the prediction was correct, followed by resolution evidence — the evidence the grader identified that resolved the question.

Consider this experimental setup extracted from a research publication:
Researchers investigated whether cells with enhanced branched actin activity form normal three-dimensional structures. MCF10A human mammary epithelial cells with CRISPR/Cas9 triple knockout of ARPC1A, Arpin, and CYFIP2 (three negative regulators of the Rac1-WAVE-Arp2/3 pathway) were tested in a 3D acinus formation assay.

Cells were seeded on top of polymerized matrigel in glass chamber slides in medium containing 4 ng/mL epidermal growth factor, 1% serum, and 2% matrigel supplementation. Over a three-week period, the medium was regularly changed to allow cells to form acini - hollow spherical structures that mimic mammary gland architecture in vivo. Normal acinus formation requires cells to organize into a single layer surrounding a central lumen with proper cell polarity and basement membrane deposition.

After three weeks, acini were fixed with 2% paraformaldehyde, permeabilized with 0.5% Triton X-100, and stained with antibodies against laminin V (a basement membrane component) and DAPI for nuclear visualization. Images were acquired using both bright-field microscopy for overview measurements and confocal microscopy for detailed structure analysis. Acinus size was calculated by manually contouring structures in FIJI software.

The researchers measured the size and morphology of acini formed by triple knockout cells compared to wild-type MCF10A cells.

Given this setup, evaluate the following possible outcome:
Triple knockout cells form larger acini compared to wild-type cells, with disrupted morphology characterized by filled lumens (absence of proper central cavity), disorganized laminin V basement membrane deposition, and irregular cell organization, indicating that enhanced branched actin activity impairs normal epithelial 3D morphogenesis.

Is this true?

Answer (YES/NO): NO